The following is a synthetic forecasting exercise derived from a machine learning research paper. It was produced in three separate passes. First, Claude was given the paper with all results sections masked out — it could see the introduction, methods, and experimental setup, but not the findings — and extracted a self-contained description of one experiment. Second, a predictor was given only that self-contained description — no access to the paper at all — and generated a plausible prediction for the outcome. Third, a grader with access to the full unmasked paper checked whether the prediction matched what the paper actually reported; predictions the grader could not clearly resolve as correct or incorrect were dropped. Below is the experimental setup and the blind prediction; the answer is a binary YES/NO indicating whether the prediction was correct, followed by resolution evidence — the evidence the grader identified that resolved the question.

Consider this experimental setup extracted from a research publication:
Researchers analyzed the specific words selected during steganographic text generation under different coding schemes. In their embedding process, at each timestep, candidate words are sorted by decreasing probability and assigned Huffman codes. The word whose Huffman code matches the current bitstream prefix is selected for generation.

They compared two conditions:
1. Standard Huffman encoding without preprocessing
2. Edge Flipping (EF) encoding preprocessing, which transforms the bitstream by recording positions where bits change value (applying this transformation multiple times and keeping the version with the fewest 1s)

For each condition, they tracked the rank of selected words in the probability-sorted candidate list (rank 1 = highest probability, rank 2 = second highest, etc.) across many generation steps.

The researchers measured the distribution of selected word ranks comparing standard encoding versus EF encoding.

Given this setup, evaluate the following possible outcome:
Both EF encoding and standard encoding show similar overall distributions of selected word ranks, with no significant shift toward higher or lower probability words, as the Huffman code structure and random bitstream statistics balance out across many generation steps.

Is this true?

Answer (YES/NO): NO